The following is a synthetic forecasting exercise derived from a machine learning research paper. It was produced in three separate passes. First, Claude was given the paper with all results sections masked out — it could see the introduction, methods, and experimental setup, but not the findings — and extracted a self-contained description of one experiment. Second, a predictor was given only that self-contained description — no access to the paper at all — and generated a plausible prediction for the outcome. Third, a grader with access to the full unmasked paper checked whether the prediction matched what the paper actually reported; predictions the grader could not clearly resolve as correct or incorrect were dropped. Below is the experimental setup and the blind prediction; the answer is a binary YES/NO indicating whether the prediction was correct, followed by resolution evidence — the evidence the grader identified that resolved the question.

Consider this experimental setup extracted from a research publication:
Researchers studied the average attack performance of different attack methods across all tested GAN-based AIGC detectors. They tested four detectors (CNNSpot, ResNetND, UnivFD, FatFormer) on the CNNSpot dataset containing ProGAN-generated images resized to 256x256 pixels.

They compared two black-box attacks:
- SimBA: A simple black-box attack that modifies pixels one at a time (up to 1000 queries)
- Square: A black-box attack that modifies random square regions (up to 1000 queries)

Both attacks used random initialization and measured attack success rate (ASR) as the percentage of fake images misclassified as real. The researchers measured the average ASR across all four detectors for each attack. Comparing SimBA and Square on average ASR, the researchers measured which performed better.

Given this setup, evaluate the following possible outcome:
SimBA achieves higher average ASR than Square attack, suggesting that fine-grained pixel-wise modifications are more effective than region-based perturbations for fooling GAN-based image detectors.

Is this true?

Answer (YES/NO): NO